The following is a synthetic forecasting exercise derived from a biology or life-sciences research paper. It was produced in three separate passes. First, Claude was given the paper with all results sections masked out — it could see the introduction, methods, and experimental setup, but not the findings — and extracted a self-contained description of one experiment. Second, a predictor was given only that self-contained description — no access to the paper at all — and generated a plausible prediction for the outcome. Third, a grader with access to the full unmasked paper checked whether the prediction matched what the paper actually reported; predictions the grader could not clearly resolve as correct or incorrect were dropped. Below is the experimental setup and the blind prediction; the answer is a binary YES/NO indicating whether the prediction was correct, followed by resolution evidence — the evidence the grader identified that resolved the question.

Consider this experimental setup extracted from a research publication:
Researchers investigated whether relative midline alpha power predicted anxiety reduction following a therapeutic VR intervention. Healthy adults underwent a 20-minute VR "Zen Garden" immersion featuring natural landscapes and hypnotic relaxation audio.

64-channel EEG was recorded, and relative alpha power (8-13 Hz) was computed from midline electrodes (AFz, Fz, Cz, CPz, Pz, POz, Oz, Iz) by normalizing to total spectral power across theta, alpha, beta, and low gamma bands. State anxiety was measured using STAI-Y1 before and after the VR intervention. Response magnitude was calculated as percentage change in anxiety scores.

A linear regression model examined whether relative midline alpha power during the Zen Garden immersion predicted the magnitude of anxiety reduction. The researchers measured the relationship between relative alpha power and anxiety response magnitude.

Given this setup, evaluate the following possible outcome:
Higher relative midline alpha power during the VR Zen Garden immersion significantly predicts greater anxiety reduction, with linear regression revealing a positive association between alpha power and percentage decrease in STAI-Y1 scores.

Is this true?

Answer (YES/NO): NO